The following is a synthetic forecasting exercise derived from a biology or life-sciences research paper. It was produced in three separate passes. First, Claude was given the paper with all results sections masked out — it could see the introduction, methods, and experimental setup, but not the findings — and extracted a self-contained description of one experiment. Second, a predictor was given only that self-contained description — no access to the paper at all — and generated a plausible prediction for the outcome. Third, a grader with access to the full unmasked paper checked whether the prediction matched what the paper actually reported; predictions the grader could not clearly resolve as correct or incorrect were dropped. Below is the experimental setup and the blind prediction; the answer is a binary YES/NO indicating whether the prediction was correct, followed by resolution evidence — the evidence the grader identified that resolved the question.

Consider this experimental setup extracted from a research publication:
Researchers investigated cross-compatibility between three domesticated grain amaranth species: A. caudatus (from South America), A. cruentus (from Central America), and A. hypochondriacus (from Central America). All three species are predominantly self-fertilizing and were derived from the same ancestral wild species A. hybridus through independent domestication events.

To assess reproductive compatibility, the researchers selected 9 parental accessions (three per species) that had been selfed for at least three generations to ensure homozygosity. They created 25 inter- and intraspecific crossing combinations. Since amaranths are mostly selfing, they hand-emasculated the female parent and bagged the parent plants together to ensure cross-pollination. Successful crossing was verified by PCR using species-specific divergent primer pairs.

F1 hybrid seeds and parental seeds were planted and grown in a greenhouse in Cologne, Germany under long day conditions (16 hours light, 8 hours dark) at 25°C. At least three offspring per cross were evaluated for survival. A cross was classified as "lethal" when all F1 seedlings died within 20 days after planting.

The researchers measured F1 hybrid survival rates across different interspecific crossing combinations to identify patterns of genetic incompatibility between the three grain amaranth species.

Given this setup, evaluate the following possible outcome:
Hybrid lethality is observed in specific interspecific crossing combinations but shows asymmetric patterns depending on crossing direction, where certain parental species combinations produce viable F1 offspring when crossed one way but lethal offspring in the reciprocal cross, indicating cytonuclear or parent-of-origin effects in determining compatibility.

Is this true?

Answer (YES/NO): NO